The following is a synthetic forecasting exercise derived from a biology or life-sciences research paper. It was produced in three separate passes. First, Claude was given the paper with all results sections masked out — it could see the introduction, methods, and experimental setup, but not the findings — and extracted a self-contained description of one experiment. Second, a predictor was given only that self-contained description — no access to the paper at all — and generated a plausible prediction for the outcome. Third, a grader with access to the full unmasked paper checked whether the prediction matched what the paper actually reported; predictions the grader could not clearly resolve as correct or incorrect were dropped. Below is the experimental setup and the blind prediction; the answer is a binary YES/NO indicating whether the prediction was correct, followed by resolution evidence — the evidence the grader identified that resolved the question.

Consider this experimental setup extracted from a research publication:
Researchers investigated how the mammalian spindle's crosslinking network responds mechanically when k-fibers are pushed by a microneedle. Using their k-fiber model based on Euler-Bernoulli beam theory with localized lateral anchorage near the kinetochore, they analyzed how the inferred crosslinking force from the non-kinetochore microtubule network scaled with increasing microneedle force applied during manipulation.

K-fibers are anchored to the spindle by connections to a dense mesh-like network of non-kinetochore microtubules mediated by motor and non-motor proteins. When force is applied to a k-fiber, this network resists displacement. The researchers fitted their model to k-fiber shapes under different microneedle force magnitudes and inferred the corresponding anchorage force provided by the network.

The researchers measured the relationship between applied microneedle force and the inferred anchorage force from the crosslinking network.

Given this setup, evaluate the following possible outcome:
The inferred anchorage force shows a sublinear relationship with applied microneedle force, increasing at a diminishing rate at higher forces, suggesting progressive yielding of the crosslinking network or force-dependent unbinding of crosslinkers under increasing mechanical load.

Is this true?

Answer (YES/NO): NO